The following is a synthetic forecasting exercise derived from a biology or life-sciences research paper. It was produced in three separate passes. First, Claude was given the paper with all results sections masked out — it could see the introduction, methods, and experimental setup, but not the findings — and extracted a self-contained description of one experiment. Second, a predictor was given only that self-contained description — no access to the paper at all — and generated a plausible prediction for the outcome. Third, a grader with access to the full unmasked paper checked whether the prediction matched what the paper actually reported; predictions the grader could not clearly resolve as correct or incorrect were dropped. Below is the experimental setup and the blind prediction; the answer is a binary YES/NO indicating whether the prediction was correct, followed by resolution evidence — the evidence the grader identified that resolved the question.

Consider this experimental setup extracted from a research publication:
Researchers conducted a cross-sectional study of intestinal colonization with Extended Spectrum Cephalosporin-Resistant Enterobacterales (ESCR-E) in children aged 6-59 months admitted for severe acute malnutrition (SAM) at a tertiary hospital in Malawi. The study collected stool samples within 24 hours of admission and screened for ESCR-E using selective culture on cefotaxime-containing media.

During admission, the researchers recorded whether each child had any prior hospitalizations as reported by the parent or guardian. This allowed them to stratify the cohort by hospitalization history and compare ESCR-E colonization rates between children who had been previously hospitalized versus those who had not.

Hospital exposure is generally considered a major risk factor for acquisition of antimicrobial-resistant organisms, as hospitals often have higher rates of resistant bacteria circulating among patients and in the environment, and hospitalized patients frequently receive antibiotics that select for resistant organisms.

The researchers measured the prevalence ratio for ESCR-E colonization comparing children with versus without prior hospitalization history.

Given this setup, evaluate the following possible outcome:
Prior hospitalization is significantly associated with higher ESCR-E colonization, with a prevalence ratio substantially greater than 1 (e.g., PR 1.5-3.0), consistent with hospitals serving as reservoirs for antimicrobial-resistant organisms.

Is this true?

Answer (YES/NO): NO